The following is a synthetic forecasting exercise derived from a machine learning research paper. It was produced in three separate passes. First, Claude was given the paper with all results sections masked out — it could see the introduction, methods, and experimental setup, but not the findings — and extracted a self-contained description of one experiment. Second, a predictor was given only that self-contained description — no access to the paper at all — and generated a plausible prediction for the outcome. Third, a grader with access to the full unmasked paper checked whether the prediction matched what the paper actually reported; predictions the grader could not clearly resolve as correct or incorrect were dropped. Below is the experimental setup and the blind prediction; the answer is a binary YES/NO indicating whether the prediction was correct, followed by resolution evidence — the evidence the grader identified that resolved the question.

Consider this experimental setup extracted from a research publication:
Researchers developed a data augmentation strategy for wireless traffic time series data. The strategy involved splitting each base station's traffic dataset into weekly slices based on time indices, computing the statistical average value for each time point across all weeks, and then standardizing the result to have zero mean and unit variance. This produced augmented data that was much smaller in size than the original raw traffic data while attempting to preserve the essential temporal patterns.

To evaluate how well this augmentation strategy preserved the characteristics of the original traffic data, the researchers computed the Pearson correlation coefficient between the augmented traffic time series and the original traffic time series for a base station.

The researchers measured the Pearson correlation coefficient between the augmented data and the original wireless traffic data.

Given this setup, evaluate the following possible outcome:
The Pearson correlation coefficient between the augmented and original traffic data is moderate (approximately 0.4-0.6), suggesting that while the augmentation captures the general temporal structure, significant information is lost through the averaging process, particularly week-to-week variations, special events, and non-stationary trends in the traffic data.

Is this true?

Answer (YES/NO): NO